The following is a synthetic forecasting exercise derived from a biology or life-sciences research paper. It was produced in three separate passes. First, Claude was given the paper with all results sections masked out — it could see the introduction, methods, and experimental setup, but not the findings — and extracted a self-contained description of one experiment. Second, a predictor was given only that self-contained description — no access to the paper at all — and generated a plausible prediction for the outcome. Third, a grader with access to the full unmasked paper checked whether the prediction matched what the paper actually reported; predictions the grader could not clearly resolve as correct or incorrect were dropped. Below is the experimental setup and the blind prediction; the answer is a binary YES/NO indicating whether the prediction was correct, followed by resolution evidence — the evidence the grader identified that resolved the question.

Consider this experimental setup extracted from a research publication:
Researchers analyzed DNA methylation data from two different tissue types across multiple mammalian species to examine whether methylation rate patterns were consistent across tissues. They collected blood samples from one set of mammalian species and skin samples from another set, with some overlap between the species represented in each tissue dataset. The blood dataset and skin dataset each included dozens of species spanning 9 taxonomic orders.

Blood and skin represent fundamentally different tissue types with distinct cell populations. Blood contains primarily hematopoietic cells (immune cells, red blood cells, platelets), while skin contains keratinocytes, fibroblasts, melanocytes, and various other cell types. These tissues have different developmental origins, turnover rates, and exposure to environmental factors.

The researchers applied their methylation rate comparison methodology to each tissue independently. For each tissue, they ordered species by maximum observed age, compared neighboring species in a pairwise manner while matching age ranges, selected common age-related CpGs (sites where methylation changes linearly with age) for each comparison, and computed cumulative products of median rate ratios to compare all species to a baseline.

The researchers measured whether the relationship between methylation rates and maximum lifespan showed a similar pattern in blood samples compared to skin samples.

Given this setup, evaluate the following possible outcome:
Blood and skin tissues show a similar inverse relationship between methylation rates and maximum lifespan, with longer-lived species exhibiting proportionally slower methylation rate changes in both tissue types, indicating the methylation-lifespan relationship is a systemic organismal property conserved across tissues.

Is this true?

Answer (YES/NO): YES